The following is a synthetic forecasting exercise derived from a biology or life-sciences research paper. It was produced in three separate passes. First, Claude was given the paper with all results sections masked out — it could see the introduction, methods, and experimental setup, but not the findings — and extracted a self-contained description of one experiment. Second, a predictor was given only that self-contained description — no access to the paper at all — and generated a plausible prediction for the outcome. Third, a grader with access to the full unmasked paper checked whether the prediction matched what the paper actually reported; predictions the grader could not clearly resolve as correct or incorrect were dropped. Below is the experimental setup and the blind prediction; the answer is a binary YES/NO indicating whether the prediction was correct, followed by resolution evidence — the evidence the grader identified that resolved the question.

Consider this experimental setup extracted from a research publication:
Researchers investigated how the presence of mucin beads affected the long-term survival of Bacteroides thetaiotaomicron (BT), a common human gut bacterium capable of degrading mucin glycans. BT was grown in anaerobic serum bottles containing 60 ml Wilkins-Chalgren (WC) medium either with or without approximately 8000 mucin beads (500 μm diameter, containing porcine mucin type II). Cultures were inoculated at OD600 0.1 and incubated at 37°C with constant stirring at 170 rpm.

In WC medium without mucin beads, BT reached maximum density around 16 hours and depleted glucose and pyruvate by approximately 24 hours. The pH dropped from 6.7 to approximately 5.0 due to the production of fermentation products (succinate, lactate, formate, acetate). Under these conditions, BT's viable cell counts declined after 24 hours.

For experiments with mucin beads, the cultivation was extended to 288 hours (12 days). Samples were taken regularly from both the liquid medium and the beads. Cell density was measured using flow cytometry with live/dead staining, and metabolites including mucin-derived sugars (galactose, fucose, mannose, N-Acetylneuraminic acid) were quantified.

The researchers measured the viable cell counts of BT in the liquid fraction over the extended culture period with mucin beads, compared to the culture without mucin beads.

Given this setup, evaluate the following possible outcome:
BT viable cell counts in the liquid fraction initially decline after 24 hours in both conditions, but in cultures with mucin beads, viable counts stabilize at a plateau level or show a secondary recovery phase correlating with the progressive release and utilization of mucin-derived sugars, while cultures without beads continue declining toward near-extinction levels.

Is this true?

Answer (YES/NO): NO